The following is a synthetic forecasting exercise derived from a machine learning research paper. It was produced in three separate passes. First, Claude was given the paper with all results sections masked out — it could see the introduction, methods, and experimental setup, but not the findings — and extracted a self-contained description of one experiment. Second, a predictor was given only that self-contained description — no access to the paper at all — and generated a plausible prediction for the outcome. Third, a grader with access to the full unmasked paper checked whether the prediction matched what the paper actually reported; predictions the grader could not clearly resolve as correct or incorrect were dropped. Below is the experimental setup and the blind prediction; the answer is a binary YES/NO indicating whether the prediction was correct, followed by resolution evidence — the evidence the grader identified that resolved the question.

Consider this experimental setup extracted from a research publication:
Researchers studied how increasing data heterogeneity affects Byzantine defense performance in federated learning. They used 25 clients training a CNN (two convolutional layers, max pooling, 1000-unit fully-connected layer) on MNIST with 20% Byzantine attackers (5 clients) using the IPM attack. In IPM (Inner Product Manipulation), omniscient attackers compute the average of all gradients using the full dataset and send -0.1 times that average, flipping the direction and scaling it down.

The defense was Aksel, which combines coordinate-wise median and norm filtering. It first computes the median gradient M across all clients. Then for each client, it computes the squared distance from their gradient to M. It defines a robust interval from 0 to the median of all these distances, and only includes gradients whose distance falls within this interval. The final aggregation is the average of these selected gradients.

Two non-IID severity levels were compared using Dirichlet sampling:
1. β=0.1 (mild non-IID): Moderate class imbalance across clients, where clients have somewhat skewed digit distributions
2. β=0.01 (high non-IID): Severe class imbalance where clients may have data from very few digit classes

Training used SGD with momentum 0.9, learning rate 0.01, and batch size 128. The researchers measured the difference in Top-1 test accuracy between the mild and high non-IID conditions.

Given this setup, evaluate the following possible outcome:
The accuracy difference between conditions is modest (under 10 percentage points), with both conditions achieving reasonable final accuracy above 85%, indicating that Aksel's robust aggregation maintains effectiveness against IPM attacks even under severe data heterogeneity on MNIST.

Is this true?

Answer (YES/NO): NO